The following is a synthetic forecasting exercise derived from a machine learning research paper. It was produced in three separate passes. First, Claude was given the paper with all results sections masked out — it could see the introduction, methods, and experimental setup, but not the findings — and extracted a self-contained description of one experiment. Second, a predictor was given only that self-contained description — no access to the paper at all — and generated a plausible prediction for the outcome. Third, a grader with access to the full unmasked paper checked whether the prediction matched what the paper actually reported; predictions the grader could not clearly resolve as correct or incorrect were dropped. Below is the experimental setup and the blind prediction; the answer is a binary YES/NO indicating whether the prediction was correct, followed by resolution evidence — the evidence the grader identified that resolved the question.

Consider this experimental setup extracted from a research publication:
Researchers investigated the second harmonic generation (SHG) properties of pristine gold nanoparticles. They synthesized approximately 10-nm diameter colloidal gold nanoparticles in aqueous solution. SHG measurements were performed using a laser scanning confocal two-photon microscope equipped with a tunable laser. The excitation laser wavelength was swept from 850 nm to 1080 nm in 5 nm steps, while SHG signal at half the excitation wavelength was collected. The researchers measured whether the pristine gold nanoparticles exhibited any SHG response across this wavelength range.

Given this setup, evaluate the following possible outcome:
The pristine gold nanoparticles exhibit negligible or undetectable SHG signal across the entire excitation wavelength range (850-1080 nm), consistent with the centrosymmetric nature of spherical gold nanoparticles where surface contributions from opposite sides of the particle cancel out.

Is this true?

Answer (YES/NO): YES